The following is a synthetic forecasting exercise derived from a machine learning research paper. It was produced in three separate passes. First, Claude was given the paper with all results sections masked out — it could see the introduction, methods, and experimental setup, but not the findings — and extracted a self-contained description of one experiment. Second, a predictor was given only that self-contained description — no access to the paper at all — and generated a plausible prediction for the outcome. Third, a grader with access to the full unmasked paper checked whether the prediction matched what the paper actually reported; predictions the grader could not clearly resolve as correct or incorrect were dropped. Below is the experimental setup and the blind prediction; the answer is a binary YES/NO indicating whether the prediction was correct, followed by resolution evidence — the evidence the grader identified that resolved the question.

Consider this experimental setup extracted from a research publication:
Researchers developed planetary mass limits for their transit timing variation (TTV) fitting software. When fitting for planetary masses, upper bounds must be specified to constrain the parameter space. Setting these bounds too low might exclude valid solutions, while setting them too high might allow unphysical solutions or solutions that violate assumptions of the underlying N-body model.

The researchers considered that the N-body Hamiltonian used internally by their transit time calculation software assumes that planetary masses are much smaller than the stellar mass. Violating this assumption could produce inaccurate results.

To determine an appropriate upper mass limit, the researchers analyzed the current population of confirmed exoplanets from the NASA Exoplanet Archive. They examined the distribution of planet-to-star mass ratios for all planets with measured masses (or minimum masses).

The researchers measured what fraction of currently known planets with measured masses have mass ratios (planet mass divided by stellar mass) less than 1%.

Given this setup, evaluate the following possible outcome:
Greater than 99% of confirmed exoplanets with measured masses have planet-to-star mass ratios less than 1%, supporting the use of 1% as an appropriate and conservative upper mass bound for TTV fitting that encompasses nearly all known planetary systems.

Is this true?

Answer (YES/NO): NO